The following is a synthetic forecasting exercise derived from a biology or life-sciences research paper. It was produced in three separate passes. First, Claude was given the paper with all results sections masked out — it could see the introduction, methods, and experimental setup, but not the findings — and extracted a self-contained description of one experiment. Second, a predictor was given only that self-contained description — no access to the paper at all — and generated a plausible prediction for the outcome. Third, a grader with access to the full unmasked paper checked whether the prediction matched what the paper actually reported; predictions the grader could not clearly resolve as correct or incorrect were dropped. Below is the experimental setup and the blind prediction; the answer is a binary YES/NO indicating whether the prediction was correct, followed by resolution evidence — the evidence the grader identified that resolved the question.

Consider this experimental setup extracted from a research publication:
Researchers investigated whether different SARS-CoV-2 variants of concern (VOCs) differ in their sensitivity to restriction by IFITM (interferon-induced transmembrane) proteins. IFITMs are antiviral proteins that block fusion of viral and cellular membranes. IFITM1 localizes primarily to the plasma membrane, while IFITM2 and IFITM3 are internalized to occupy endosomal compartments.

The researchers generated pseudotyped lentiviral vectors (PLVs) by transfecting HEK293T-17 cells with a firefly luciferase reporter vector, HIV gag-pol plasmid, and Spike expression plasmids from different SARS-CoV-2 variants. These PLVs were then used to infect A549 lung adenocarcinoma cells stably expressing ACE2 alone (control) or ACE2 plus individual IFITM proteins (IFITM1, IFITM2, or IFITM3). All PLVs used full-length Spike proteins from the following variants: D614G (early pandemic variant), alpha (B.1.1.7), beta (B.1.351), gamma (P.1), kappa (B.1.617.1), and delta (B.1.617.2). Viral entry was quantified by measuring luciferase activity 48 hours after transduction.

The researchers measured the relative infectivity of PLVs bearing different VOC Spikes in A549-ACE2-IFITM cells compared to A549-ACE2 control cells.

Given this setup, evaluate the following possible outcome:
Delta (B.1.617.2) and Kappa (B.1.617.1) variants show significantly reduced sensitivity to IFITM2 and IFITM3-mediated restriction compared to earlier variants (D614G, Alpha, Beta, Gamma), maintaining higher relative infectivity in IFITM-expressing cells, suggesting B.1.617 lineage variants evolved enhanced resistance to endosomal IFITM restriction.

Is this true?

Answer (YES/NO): NO